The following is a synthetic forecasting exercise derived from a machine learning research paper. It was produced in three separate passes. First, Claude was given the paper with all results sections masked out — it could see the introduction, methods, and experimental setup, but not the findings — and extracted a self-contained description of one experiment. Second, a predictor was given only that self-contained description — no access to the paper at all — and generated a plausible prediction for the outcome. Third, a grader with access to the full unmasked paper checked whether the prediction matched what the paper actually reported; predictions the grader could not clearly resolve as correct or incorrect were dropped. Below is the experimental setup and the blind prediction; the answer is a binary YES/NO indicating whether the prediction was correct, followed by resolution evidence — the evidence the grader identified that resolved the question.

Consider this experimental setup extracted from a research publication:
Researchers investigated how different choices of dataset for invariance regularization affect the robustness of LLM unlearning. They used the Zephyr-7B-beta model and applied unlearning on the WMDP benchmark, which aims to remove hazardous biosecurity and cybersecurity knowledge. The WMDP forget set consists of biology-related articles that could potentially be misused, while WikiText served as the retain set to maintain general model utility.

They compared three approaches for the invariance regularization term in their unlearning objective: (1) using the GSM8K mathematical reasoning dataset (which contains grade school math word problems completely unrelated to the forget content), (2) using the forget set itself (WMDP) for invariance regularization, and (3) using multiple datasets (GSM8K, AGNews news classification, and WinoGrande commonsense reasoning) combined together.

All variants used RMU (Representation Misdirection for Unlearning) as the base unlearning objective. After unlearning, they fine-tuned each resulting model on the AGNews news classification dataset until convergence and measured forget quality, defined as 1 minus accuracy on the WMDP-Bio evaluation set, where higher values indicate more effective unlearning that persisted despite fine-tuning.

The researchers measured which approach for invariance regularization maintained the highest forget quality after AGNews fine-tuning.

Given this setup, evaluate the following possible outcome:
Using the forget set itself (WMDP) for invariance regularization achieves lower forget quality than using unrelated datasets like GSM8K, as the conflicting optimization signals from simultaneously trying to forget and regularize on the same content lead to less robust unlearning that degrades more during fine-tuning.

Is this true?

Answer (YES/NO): YES